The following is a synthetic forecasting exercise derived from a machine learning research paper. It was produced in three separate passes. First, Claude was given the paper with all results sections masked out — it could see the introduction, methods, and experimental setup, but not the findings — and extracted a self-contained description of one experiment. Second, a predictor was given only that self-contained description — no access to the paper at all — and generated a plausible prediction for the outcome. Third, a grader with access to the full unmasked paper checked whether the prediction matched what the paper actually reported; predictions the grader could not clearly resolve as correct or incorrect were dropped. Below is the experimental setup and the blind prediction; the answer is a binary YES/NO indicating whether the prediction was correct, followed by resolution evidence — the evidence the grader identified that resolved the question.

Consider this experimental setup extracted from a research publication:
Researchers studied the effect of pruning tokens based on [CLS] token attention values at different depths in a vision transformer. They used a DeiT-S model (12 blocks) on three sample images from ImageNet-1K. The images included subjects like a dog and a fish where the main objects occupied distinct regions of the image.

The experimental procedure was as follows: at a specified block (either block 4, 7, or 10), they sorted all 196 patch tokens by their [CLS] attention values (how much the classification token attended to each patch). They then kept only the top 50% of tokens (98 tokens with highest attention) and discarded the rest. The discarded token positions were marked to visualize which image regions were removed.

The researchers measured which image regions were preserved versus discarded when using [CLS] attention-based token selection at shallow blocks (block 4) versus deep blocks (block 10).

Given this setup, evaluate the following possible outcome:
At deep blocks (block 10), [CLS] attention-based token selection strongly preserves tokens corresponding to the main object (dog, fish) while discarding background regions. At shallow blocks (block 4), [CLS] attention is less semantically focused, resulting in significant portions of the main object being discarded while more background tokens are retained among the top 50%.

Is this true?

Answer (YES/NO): YES